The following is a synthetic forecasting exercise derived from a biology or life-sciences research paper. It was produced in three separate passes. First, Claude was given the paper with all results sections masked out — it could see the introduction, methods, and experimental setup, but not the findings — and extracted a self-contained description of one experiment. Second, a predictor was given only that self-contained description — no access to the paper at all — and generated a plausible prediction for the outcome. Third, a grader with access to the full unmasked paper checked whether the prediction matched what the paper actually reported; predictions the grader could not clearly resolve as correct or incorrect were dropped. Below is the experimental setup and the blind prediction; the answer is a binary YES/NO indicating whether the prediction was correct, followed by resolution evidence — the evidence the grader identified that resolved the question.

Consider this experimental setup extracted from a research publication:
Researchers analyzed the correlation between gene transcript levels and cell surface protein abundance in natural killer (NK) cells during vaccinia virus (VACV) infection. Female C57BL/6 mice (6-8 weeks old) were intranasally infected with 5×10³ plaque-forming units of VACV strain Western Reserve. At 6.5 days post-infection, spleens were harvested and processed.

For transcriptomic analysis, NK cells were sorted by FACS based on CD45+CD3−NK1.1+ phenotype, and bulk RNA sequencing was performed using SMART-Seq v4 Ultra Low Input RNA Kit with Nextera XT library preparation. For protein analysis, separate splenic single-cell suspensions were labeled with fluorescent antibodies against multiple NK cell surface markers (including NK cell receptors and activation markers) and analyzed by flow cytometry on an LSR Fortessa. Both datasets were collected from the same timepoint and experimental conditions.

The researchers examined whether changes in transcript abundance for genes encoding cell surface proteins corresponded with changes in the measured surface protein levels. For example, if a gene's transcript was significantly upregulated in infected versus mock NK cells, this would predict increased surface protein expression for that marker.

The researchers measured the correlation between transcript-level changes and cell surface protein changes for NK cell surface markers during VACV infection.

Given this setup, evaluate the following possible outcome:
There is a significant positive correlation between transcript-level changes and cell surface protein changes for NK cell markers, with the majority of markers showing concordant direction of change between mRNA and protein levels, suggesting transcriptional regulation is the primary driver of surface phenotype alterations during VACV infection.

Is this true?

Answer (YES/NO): YES